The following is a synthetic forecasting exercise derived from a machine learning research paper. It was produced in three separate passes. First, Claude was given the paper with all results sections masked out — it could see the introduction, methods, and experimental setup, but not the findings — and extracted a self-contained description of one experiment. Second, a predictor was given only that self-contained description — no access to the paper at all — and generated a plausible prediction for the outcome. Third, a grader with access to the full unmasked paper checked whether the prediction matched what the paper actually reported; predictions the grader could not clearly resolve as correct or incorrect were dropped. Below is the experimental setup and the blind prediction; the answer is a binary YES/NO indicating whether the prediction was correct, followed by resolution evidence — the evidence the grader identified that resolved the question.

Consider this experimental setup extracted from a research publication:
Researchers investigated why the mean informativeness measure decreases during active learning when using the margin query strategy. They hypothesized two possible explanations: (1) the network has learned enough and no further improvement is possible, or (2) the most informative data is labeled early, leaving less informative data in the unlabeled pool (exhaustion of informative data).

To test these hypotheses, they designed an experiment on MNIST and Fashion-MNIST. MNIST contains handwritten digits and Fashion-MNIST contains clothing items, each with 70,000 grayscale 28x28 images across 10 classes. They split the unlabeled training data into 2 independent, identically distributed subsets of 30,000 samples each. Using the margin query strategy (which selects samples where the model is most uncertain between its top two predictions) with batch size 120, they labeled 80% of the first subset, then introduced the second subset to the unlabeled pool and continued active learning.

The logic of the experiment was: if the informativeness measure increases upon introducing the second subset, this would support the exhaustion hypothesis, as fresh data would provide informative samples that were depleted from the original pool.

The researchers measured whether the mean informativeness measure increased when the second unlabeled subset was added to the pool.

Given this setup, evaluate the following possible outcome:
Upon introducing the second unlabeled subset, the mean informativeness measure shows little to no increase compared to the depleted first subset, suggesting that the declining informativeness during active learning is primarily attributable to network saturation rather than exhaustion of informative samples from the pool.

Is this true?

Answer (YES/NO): NO